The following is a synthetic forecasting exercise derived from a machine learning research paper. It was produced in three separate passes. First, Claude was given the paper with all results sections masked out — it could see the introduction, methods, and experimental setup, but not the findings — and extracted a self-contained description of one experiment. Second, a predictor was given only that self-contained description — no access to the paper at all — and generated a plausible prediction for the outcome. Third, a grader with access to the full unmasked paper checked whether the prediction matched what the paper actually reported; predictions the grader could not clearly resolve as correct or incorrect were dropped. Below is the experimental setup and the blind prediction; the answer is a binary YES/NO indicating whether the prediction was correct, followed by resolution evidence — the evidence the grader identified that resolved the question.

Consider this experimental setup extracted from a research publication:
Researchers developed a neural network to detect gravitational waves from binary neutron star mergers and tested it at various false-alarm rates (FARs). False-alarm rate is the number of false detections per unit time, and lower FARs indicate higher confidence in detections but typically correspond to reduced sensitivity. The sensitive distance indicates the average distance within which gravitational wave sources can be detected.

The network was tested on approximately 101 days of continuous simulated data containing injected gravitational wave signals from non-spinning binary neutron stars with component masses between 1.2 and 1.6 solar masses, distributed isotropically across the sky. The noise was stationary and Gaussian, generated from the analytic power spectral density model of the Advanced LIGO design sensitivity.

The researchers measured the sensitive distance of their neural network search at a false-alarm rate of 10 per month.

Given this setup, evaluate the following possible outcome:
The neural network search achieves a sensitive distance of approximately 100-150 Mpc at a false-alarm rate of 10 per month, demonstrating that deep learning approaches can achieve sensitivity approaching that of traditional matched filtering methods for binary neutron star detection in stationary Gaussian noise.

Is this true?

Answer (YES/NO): NO